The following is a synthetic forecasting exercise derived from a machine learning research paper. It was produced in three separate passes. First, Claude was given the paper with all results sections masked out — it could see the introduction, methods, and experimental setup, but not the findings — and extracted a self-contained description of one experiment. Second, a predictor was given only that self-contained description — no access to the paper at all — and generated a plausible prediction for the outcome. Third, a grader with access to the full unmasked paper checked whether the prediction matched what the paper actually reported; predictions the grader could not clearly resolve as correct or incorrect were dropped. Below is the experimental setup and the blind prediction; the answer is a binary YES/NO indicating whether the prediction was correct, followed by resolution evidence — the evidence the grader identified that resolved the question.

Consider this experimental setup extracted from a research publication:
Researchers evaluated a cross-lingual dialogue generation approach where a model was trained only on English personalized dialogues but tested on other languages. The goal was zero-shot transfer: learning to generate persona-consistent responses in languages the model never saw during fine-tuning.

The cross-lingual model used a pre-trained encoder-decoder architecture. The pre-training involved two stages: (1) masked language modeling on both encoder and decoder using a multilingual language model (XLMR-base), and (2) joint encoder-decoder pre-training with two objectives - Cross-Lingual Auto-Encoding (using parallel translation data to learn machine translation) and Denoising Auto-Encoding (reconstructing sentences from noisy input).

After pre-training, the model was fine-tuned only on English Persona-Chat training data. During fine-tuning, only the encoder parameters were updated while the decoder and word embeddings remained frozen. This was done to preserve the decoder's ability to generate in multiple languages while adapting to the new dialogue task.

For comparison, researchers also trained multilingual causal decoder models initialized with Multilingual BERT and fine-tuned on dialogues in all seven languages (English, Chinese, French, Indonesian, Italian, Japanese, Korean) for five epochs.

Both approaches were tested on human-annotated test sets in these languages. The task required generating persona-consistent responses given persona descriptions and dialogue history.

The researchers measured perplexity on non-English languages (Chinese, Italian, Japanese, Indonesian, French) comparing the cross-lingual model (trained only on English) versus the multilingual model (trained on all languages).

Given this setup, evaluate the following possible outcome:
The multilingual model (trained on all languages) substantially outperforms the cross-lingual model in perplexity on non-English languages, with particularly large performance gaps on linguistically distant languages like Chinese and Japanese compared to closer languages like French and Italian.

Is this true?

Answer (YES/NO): YES